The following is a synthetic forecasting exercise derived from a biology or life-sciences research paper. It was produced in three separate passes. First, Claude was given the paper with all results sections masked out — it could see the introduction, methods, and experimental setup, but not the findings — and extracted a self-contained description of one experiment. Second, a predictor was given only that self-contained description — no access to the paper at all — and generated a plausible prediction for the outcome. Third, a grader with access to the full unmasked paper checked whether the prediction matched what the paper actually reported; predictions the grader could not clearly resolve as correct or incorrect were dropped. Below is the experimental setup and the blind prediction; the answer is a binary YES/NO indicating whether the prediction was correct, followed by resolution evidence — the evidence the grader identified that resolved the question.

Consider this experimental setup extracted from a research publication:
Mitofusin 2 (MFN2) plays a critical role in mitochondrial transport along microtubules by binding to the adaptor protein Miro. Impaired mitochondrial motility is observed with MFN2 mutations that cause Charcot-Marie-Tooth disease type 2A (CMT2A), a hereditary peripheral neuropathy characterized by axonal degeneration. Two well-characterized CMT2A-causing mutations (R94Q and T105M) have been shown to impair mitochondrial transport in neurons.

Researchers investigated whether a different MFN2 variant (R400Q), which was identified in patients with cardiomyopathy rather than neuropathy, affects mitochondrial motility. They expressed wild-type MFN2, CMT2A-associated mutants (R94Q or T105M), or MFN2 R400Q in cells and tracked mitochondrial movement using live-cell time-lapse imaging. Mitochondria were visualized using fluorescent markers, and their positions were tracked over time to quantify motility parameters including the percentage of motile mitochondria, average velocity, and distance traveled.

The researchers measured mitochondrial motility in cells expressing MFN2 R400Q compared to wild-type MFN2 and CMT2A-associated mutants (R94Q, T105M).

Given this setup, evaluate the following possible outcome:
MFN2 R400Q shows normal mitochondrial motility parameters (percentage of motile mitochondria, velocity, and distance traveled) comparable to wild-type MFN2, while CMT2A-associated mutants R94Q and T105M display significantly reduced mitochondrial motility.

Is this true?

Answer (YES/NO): YES